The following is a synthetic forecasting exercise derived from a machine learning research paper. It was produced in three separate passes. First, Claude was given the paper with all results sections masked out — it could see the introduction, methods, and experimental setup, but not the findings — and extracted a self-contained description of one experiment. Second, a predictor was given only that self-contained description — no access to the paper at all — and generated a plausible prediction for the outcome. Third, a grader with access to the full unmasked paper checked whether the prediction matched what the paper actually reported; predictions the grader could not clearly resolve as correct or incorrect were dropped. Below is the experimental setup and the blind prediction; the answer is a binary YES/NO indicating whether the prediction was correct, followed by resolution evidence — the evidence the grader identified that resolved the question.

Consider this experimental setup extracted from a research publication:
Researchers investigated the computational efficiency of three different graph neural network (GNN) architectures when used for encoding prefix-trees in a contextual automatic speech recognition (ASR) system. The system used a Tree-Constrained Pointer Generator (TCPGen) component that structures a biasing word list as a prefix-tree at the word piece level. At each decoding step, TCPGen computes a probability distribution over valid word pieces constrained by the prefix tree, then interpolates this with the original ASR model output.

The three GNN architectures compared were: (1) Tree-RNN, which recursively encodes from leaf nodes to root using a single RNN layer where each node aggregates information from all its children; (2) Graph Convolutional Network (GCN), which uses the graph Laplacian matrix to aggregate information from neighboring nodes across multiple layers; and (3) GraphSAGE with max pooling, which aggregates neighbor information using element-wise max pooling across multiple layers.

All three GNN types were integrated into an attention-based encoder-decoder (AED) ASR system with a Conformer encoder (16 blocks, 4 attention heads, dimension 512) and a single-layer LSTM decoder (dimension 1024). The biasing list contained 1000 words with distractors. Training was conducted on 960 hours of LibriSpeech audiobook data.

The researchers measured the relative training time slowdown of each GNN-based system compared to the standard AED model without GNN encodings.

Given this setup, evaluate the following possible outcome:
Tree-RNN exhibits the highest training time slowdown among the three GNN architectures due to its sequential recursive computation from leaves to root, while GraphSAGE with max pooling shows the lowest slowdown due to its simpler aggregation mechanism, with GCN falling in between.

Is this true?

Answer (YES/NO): NO